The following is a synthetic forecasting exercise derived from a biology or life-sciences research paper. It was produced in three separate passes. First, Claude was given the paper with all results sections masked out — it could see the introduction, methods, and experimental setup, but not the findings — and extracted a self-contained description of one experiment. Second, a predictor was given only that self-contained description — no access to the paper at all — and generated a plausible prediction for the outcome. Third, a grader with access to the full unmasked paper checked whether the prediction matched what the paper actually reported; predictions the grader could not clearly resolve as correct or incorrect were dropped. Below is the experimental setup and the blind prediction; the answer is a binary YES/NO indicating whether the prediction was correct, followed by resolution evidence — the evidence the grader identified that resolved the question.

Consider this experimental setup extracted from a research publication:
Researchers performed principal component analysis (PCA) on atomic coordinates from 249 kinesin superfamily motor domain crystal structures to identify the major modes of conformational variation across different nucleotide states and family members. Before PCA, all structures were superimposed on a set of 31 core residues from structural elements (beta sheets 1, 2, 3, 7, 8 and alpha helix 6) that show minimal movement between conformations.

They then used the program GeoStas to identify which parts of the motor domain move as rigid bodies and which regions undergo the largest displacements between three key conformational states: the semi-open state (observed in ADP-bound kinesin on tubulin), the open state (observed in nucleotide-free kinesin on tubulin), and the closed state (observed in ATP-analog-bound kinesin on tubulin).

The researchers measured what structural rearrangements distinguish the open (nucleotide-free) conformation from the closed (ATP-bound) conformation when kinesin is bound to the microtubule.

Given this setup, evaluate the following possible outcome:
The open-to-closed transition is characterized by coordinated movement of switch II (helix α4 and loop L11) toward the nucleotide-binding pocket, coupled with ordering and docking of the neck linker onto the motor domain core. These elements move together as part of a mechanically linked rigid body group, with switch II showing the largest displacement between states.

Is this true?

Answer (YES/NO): NO